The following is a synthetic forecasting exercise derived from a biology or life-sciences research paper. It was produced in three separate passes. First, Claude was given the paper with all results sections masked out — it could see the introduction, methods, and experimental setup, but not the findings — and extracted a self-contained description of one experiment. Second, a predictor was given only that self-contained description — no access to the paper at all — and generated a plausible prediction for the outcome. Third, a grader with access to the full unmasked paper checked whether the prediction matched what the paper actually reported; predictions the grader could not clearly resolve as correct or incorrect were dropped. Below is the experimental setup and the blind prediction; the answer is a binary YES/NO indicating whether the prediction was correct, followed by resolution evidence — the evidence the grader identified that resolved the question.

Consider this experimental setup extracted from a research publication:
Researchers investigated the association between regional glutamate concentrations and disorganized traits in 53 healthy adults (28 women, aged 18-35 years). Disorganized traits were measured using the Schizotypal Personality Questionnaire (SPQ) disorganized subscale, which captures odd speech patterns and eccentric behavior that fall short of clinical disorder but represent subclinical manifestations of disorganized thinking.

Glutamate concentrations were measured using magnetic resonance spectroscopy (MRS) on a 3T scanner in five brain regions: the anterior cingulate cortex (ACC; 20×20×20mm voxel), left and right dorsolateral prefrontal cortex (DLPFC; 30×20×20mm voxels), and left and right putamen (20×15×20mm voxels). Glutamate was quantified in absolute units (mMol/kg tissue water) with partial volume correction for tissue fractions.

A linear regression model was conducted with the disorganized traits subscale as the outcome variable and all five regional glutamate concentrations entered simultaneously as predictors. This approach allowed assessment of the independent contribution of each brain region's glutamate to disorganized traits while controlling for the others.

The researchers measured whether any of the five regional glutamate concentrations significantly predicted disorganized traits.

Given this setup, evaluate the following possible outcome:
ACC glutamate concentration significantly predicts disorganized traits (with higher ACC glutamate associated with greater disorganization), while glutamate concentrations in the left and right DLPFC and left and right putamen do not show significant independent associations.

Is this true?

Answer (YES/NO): NO